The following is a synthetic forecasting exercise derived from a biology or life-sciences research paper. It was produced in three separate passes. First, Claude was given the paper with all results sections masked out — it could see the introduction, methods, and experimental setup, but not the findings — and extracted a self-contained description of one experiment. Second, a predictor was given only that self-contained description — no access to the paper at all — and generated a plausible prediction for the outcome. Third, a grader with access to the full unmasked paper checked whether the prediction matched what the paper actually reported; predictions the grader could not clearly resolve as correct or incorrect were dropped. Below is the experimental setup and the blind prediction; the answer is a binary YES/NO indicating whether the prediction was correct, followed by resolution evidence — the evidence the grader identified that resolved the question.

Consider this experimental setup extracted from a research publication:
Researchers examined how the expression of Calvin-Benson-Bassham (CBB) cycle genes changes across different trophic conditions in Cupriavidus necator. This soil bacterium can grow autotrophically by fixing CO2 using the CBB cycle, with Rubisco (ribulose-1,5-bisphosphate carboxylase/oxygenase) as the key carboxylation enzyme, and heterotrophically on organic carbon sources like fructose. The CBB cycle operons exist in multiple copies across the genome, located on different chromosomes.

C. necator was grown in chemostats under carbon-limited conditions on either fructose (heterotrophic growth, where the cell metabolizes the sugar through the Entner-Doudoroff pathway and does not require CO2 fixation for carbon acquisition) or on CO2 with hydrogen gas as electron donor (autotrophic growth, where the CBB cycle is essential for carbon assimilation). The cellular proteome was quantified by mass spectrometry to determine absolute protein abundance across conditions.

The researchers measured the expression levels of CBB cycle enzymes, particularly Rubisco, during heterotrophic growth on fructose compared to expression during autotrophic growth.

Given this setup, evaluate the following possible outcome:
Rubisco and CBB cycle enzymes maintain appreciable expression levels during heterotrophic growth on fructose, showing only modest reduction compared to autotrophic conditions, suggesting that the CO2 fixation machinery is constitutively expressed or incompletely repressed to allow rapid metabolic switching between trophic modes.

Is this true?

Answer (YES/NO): YES